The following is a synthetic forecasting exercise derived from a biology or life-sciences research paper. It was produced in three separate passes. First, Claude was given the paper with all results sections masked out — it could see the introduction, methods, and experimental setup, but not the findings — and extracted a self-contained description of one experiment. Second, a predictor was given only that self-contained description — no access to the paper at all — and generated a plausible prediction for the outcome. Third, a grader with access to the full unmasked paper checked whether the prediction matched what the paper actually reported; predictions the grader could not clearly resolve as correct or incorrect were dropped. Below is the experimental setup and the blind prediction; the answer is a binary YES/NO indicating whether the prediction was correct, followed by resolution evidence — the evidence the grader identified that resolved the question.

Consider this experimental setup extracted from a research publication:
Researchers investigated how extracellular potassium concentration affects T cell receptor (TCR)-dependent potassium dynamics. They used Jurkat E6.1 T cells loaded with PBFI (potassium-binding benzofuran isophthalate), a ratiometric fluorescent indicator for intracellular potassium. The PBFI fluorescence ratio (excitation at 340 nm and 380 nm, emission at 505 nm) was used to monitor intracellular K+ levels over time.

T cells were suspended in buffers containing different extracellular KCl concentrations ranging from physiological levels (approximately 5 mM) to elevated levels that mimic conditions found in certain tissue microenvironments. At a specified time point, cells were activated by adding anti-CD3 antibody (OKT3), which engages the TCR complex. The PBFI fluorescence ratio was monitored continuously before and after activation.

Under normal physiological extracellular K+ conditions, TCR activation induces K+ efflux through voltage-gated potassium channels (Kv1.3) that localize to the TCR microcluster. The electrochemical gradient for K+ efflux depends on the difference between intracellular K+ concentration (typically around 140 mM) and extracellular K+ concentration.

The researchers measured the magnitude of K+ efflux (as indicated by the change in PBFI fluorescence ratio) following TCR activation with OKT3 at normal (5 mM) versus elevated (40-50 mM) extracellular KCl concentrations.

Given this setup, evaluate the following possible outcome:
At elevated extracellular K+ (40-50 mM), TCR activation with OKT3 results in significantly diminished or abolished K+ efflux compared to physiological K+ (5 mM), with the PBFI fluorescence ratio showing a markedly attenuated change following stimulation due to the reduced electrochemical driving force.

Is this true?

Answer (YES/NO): YES